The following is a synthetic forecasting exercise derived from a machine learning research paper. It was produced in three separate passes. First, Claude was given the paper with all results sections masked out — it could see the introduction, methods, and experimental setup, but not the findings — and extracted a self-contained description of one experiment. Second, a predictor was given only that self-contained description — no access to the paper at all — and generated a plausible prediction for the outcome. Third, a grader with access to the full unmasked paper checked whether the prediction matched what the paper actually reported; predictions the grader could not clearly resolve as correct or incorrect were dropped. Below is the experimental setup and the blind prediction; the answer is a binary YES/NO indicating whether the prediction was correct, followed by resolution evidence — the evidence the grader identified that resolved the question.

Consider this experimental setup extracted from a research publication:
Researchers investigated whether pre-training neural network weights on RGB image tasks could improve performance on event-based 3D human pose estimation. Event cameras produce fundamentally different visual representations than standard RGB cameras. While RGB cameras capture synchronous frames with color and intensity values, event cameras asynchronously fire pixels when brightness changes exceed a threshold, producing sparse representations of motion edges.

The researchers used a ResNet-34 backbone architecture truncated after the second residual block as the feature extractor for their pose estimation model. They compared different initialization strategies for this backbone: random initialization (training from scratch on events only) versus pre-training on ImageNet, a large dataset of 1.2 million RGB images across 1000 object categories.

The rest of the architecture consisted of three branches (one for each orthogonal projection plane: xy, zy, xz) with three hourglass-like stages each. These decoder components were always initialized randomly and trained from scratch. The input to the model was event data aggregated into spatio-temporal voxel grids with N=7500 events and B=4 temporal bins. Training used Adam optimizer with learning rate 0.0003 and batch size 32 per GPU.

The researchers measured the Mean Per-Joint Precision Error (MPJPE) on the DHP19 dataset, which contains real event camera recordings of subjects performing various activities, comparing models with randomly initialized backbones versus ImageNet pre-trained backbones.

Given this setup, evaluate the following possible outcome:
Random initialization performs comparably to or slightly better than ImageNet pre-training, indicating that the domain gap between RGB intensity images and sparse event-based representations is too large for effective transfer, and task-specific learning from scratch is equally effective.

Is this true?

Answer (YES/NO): YES